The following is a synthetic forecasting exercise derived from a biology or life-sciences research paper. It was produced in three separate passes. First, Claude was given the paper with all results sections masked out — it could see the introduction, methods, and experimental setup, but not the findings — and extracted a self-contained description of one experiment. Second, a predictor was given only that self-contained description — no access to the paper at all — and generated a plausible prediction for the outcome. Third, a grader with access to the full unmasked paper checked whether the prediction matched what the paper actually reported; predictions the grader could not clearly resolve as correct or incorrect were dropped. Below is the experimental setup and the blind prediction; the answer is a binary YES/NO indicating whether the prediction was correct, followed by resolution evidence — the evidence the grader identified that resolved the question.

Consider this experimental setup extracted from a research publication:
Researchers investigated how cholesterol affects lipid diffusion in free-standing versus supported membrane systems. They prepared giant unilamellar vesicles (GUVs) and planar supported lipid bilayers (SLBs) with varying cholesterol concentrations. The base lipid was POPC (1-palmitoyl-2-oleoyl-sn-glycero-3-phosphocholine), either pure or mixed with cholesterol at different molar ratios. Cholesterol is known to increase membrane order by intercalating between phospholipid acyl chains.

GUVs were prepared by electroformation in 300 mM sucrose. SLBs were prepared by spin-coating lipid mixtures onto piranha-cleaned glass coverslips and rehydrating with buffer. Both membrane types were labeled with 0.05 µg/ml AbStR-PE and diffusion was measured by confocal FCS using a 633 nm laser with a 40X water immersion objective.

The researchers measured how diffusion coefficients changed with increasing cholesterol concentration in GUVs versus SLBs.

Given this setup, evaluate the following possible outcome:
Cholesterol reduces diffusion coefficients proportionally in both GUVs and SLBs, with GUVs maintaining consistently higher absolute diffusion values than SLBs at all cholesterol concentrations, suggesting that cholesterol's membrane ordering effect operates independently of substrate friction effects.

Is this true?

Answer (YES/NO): NO